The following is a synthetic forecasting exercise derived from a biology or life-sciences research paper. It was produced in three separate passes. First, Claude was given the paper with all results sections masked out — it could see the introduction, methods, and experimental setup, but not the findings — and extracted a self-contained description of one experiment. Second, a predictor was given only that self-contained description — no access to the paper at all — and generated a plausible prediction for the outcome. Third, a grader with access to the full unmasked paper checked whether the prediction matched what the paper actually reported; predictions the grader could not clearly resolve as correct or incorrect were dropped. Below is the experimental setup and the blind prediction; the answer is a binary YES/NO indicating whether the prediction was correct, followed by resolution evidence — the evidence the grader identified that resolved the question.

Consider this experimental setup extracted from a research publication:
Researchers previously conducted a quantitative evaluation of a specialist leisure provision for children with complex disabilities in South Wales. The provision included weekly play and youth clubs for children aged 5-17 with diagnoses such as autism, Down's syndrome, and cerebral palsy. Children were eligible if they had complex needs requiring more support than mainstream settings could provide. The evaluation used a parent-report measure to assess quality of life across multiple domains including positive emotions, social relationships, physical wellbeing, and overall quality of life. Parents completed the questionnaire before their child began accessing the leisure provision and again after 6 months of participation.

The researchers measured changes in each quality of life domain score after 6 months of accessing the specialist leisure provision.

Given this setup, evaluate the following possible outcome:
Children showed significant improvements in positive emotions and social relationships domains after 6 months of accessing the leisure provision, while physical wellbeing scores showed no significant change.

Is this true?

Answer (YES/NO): NO